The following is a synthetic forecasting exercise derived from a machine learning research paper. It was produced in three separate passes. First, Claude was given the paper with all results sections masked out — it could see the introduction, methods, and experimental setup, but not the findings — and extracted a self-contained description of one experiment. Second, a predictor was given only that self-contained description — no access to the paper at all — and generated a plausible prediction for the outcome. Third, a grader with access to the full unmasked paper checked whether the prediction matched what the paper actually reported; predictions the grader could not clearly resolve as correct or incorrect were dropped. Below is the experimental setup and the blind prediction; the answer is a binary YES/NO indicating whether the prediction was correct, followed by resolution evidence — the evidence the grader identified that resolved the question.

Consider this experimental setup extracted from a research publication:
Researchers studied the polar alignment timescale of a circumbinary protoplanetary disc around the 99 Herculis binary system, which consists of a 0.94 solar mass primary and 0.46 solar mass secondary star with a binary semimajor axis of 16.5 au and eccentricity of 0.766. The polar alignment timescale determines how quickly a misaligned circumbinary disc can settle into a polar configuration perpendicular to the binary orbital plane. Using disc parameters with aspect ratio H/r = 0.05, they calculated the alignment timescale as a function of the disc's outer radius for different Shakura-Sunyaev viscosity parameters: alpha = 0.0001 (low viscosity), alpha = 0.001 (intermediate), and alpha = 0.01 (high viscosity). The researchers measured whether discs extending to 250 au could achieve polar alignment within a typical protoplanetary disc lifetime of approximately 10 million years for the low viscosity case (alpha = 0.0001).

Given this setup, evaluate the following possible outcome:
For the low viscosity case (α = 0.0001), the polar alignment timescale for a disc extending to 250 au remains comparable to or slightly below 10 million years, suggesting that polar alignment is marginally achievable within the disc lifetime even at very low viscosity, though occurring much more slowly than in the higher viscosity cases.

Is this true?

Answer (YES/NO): YES